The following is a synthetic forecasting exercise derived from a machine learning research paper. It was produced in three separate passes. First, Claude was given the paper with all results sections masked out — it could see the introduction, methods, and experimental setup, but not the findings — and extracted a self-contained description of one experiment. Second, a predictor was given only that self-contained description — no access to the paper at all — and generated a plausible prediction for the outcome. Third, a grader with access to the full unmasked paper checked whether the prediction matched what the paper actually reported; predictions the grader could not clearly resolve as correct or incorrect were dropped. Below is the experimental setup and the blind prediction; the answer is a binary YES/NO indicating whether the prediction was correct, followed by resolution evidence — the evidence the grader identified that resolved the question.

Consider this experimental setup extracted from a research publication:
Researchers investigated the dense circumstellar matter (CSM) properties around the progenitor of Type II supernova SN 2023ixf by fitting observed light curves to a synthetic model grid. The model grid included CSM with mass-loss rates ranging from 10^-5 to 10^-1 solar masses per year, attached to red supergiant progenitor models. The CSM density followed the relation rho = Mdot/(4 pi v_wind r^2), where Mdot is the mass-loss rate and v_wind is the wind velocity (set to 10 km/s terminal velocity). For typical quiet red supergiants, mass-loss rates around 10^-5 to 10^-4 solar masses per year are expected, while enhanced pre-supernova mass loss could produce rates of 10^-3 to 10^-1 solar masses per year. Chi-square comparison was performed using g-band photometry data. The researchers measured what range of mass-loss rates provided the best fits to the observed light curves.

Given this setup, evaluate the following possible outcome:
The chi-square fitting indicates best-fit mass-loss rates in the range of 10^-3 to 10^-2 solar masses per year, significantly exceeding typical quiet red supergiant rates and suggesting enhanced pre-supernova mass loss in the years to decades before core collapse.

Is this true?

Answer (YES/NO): YES